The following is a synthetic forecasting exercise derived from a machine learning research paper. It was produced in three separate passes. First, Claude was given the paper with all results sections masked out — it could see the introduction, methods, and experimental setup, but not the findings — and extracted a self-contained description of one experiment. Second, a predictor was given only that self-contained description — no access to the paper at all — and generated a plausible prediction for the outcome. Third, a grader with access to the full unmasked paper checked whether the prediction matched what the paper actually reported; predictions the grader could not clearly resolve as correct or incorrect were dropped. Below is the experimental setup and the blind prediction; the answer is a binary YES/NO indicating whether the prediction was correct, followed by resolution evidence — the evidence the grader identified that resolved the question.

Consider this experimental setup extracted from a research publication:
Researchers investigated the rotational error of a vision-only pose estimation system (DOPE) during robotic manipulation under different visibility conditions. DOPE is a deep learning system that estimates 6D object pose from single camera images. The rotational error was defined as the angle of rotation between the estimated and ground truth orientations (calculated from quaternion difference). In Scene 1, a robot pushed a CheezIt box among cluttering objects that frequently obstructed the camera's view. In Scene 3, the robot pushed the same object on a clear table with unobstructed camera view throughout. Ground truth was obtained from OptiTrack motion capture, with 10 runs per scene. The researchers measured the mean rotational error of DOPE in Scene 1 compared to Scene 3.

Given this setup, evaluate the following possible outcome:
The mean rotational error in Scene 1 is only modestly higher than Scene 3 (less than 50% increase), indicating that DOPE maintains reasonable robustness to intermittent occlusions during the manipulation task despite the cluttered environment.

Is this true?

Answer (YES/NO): NO